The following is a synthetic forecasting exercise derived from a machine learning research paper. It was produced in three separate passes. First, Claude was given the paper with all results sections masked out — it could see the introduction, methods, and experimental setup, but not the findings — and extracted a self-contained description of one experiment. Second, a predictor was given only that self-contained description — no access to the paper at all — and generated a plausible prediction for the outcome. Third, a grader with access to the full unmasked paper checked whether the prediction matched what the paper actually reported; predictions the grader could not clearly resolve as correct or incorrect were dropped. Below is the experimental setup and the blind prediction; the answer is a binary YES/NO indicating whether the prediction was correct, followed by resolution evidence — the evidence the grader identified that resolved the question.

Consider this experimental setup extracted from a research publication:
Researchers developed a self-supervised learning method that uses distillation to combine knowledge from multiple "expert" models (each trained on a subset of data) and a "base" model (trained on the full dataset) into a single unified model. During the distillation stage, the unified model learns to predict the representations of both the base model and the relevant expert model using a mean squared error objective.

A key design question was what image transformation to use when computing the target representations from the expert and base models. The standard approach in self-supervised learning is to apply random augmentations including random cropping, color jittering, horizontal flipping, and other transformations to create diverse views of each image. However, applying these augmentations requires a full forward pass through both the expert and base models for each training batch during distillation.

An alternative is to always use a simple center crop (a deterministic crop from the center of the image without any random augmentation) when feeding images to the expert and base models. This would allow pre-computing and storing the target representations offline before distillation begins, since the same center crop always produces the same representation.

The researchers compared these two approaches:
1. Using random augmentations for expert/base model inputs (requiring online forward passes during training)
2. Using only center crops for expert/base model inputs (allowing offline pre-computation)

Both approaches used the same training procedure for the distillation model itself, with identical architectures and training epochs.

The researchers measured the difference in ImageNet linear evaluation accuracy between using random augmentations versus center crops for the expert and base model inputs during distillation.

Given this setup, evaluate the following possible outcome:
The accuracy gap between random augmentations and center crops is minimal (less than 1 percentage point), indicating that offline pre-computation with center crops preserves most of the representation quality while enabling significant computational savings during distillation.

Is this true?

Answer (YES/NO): YES